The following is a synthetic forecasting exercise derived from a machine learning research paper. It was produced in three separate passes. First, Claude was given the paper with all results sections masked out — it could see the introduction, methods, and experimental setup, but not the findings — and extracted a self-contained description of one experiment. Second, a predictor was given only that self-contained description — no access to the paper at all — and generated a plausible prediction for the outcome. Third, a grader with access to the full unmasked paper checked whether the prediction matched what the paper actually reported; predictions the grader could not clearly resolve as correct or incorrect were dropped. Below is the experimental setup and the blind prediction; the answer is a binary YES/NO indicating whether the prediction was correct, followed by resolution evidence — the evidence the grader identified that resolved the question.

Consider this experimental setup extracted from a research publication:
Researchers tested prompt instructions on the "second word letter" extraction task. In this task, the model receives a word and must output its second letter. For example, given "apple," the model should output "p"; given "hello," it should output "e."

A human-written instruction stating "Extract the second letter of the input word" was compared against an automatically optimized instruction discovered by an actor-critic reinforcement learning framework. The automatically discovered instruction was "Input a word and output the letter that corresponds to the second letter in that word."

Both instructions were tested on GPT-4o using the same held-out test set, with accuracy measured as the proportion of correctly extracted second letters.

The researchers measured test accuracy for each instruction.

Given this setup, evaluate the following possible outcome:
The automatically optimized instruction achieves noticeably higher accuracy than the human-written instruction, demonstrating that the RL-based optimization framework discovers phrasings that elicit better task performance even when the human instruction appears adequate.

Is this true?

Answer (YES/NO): NO